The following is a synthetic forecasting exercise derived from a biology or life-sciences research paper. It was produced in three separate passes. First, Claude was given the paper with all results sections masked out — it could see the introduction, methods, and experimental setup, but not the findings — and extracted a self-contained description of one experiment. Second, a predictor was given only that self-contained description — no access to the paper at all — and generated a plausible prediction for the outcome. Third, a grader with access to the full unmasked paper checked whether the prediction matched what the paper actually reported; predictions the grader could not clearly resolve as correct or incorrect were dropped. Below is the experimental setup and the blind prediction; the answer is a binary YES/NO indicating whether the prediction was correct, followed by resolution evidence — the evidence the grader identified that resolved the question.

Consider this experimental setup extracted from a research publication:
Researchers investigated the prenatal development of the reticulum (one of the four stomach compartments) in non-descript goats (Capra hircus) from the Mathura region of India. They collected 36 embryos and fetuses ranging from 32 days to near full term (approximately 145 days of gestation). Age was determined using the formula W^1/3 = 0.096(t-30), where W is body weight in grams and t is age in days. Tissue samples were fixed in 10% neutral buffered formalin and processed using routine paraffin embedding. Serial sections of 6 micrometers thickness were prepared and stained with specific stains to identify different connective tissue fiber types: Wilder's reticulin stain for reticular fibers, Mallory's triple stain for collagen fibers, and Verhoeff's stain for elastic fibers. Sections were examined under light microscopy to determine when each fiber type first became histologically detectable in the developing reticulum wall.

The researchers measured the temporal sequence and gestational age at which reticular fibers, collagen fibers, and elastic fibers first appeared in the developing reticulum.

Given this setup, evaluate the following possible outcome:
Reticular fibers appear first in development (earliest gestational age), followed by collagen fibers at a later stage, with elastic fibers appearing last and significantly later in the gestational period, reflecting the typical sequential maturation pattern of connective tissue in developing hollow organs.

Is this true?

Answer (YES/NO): YES